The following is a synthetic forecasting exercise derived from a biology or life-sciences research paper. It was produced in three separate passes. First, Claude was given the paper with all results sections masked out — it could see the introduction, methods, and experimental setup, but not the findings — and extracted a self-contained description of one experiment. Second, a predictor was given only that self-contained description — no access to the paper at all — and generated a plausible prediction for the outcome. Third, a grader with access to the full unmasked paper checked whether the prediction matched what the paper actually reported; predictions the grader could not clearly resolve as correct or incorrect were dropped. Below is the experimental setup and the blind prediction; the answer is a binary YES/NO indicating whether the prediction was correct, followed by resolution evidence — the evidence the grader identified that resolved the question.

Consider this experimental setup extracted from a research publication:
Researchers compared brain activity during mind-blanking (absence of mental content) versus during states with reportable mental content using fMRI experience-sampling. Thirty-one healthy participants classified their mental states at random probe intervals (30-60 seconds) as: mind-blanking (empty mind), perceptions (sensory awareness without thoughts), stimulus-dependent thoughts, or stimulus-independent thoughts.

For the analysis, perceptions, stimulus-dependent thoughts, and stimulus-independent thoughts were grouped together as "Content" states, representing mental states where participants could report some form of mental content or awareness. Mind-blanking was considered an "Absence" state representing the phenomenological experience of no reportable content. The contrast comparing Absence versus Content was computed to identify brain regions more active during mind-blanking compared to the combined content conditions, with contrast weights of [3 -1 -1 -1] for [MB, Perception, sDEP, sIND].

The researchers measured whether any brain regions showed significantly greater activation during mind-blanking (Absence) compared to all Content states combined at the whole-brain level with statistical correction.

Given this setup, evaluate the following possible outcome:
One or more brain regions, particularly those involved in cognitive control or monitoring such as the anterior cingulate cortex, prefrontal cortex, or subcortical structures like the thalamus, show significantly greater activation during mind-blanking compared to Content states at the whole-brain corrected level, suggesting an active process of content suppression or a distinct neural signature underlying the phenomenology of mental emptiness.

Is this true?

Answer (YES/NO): NO